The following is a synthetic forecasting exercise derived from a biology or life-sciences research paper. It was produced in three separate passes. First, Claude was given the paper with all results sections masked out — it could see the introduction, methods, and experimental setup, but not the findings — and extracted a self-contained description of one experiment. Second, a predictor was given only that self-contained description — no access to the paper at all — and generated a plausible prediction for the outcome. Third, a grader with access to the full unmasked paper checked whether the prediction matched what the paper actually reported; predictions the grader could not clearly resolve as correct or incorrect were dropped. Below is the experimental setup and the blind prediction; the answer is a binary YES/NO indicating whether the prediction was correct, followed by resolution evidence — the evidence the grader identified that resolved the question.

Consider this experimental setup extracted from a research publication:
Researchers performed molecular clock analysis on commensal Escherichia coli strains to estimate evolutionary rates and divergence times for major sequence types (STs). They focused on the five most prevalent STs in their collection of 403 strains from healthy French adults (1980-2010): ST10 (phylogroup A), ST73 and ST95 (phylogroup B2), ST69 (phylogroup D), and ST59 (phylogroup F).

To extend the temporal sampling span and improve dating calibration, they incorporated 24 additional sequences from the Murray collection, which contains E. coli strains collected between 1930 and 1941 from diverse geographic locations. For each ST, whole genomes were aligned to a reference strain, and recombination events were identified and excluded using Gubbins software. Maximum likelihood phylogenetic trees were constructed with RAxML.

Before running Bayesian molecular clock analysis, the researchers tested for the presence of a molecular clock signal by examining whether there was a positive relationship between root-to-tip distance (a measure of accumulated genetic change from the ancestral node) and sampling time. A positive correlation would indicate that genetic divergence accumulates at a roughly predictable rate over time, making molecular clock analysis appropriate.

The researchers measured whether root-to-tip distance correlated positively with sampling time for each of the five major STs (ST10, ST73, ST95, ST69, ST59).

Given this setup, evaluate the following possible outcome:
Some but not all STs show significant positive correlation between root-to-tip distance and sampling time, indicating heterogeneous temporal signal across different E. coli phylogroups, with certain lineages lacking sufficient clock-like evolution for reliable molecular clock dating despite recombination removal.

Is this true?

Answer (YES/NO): YES